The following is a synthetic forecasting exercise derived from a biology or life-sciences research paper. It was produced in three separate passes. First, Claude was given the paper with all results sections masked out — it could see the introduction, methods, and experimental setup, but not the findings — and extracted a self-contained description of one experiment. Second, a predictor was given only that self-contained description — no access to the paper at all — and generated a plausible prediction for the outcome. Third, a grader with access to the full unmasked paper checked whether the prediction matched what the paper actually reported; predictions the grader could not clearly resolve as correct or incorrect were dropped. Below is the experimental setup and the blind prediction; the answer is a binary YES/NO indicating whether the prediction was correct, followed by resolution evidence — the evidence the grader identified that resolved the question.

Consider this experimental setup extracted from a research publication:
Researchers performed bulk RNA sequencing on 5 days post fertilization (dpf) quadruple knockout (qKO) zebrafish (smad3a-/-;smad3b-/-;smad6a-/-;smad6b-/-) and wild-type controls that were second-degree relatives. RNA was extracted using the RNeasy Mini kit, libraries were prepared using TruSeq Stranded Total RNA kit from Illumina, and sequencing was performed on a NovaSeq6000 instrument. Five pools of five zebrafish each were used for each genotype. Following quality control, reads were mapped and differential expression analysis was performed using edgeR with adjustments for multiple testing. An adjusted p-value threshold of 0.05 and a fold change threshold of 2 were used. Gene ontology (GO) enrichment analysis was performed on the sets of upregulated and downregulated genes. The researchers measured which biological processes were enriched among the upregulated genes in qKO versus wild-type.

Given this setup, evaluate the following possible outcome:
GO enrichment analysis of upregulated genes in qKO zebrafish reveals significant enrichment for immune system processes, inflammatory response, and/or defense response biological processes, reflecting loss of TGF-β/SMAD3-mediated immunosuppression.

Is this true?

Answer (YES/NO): NO